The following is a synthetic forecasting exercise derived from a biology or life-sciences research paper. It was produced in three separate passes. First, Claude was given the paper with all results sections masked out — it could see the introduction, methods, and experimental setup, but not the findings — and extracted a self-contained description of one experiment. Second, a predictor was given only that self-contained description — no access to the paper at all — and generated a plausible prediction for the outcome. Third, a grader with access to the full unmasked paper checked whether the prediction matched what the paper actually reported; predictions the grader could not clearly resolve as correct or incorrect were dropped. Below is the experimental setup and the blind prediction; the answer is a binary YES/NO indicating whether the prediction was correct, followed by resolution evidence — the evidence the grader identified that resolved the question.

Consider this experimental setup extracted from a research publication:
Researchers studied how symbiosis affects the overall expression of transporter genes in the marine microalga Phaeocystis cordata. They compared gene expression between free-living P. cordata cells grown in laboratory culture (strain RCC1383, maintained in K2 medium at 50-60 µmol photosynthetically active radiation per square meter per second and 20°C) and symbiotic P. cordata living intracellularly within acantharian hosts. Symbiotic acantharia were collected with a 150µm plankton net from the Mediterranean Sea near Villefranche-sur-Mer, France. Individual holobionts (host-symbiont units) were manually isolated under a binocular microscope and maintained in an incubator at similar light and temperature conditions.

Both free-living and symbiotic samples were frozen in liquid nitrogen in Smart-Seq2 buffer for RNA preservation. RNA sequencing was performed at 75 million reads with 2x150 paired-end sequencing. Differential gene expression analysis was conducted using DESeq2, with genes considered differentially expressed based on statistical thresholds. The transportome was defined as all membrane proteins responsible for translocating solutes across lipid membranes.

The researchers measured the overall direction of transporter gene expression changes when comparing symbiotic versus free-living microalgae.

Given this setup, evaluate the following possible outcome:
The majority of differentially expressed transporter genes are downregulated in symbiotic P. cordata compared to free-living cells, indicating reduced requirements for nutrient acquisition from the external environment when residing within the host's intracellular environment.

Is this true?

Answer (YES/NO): YES